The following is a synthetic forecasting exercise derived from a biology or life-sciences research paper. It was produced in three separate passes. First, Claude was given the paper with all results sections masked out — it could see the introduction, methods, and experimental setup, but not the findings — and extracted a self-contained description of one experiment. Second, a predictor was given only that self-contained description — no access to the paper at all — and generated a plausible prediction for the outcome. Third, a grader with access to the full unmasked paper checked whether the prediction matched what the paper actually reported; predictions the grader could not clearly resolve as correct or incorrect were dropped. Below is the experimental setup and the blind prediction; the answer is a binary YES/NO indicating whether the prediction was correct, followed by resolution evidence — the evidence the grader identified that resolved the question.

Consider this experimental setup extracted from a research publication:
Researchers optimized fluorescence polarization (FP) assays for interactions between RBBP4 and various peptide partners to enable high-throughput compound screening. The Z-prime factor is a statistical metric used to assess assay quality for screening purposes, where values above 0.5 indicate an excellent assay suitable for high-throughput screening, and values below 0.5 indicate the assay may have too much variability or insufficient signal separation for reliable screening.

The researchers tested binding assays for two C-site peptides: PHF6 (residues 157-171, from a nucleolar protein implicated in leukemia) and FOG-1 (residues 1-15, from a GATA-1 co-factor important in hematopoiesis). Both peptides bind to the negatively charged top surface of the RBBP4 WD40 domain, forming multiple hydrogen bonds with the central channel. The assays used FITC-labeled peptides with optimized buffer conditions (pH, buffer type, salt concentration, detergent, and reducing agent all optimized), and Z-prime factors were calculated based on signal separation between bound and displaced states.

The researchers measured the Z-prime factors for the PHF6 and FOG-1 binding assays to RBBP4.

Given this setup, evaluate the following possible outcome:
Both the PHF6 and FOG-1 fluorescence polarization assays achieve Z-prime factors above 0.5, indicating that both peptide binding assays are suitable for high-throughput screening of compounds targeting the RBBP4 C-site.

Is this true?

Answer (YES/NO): NO